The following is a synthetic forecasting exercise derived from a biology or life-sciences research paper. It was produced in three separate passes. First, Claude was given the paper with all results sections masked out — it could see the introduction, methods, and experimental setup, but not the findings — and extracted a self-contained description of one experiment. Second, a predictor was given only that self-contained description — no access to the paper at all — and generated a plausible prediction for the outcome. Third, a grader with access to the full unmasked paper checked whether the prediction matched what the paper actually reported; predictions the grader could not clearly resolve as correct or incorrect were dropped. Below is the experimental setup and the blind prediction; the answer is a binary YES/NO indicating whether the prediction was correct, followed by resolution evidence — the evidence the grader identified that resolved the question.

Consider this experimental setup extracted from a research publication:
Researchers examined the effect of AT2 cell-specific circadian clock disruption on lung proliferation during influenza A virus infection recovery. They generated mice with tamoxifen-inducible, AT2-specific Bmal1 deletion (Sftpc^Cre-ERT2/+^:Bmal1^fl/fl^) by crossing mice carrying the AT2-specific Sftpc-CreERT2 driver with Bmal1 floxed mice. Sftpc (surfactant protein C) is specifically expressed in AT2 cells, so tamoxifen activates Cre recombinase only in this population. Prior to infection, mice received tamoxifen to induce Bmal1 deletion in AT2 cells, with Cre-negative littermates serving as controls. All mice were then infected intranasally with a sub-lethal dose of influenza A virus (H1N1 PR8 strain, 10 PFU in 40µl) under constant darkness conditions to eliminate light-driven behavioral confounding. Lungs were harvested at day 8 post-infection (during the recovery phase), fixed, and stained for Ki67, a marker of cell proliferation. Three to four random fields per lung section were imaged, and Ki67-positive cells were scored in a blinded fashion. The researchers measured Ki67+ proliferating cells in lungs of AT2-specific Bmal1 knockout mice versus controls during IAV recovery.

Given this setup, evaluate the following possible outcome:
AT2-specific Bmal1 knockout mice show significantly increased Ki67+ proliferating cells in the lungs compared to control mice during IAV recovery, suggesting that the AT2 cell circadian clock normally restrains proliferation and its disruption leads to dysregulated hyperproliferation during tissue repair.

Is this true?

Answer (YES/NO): NO